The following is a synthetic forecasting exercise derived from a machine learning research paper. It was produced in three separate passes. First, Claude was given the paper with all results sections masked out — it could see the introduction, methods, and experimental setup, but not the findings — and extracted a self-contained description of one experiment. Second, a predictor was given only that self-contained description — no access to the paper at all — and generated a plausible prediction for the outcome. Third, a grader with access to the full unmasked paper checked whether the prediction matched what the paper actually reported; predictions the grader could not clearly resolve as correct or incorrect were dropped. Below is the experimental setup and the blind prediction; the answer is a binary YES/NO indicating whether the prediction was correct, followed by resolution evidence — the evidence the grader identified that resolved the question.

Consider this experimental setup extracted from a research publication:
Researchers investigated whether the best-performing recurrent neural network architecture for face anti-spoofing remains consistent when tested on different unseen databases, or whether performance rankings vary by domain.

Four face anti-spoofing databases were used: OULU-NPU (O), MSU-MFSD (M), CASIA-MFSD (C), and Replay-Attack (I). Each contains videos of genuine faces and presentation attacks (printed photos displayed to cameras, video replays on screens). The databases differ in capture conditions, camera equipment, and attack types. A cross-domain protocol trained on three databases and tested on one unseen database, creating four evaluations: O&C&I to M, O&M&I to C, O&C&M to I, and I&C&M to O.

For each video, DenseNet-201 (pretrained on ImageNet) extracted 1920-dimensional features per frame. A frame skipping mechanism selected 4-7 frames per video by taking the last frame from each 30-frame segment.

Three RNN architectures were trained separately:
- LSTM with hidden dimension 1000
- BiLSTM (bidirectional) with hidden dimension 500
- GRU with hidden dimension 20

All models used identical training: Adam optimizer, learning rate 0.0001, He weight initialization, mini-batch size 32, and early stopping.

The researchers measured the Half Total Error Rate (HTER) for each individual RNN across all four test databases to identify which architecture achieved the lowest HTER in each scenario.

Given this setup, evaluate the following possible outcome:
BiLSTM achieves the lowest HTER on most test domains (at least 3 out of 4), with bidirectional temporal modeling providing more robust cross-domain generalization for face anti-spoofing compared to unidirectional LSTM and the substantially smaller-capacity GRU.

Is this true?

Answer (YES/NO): NO